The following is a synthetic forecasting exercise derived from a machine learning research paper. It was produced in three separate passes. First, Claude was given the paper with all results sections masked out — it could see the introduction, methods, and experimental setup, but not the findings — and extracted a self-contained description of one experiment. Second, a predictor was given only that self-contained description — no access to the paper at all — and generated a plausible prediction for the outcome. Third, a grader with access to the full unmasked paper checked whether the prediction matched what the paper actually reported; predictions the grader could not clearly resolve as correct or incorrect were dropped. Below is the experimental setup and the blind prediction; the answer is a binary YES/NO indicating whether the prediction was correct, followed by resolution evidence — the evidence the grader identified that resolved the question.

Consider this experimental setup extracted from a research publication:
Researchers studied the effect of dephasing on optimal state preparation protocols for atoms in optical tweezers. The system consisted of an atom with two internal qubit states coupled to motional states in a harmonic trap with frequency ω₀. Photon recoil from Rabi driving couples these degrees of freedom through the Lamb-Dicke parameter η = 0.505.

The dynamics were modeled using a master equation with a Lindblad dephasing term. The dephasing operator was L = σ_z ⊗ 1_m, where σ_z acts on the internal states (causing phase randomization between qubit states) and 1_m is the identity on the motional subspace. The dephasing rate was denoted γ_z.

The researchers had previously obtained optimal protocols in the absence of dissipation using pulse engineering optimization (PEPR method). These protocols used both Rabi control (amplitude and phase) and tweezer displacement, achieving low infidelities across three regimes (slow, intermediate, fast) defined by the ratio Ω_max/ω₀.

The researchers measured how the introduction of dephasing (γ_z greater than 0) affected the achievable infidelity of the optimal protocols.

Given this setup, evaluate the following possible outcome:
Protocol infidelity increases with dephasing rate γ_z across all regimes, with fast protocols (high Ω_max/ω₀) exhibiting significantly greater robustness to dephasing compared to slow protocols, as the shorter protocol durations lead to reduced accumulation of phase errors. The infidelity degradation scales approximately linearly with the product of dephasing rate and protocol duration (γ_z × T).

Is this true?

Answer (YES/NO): YES